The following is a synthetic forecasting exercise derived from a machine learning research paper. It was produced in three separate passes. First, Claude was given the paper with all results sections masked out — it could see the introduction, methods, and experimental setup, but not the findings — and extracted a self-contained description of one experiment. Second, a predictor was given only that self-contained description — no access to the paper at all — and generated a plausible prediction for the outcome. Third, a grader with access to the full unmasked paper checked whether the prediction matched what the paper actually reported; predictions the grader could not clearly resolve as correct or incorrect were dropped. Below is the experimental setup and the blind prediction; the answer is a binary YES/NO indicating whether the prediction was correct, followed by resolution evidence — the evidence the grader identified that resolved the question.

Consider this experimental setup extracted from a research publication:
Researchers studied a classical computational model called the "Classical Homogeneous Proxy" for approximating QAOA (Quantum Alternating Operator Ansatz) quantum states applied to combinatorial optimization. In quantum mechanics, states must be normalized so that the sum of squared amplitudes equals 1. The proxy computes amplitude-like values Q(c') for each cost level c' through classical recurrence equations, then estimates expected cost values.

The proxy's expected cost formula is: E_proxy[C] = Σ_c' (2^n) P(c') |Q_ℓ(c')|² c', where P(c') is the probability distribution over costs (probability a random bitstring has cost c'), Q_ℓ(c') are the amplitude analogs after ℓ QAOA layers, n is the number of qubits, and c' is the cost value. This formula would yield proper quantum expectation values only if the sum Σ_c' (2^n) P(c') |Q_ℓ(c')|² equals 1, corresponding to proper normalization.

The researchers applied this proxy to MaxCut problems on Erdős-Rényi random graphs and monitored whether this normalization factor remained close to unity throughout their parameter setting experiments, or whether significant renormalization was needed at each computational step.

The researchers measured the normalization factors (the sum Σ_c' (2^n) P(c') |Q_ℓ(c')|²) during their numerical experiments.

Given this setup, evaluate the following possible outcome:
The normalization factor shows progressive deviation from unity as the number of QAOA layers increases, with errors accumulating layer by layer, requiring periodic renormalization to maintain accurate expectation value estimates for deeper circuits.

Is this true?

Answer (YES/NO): NO